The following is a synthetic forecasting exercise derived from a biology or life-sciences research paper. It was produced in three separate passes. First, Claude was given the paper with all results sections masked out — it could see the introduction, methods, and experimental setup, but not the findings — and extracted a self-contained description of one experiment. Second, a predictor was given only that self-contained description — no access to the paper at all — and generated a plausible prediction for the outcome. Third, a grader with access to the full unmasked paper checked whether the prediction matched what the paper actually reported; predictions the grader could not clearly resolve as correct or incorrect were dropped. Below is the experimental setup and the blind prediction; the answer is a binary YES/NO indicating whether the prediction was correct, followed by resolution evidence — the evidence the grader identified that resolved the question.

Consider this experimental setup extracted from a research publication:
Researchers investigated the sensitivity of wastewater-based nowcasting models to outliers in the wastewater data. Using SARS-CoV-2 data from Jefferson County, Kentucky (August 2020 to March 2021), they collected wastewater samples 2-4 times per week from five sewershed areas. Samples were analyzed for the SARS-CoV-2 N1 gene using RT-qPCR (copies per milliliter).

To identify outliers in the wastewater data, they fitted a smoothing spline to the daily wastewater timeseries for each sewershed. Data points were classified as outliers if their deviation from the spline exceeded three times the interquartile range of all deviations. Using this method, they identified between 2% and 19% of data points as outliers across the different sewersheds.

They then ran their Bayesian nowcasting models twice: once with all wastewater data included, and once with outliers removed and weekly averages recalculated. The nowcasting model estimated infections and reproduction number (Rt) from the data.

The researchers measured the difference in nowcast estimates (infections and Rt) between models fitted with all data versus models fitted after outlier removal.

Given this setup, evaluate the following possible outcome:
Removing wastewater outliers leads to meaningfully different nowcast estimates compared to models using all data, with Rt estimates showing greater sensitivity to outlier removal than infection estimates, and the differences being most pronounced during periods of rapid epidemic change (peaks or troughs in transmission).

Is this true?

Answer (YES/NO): NO